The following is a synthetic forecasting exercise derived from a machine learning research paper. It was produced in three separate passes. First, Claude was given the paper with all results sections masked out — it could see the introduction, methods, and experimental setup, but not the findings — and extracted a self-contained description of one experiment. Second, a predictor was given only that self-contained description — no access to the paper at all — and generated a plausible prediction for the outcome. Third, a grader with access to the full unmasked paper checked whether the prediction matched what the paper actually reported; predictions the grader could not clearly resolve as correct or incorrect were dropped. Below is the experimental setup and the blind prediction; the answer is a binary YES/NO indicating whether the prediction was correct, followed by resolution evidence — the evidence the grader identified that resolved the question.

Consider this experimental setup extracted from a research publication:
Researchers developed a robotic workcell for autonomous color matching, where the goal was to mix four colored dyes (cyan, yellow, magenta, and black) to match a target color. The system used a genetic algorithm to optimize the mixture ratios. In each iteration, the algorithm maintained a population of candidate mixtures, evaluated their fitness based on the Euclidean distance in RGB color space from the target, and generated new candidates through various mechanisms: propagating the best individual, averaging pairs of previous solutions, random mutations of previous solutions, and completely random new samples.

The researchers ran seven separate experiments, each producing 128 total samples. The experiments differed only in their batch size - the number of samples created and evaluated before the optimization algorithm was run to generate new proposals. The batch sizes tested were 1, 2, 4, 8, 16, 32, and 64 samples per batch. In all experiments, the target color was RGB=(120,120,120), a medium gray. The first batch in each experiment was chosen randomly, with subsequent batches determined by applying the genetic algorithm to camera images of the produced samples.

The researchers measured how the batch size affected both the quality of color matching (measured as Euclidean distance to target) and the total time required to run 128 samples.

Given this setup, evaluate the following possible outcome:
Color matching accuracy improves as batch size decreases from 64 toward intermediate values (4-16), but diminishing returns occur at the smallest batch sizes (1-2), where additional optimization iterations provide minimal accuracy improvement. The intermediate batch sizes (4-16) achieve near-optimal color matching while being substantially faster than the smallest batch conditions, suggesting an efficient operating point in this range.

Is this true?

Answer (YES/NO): NO